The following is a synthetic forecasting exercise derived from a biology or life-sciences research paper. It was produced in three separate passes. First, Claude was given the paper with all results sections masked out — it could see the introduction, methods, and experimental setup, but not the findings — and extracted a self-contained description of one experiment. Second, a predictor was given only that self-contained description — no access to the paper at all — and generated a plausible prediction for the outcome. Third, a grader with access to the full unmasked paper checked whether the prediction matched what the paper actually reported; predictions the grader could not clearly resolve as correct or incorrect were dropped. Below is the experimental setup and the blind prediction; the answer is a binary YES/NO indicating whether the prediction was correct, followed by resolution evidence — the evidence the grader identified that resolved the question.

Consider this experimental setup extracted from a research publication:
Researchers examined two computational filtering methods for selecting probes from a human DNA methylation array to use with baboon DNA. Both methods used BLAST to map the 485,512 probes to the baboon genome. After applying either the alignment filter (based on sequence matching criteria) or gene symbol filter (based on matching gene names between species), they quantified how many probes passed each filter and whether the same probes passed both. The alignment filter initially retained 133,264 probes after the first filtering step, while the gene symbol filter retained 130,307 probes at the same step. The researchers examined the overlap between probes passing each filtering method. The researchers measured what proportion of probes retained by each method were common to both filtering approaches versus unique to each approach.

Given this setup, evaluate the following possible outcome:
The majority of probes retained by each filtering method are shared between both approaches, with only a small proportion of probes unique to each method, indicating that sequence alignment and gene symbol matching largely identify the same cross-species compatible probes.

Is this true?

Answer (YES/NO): NO